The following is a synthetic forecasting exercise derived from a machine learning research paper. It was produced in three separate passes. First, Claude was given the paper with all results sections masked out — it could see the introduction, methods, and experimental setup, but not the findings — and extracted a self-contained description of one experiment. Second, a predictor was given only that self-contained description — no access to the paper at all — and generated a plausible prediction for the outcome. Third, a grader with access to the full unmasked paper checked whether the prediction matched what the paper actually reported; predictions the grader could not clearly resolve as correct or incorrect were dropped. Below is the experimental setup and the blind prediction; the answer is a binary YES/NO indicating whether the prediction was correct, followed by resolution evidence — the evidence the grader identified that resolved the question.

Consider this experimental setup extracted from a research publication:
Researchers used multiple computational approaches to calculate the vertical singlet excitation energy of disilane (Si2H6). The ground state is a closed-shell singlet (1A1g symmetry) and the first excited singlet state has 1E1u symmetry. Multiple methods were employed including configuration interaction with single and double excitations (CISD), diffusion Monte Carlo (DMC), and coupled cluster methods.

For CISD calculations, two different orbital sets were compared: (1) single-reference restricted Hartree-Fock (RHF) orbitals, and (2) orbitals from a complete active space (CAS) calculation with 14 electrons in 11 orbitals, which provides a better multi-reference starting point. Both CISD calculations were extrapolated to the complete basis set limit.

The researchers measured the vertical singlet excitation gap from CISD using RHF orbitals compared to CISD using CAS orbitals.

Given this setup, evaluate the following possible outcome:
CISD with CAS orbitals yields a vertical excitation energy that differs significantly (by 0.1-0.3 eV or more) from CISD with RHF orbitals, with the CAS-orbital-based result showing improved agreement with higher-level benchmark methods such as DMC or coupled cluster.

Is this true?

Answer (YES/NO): YES